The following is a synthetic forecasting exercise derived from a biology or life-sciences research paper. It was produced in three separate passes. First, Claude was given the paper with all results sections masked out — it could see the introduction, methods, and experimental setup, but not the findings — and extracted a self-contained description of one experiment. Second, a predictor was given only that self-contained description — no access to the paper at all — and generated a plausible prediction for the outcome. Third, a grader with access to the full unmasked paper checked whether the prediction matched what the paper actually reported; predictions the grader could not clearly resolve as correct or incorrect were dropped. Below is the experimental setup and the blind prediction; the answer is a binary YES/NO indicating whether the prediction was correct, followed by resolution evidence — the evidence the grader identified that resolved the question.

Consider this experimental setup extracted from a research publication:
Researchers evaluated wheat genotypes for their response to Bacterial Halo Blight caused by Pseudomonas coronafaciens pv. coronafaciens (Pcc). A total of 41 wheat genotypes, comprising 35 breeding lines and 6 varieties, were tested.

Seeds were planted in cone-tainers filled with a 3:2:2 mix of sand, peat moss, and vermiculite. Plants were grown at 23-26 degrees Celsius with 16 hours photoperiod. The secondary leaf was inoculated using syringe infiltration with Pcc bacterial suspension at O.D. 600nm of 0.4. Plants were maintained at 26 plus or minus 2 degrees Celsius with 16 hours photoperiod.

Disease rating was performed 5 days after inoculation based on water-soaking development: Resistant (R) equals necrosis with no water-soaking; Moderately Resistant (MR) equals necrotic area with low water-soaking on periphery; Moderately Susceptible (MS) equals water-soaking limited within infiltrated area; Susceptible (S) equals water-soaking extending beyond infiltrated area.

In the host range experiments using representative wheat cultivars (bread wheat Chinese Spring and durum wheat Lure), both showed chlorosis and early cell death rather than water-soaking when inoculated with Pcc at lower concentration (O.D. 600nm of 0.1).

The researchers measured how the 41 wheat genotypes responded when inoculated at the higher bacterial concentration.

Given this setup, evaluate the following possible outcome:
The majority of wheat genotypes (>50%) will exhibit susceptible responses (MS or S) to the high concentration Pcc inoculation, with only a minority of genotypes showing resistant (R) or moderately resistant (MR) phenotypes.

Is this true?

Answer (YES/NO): NO